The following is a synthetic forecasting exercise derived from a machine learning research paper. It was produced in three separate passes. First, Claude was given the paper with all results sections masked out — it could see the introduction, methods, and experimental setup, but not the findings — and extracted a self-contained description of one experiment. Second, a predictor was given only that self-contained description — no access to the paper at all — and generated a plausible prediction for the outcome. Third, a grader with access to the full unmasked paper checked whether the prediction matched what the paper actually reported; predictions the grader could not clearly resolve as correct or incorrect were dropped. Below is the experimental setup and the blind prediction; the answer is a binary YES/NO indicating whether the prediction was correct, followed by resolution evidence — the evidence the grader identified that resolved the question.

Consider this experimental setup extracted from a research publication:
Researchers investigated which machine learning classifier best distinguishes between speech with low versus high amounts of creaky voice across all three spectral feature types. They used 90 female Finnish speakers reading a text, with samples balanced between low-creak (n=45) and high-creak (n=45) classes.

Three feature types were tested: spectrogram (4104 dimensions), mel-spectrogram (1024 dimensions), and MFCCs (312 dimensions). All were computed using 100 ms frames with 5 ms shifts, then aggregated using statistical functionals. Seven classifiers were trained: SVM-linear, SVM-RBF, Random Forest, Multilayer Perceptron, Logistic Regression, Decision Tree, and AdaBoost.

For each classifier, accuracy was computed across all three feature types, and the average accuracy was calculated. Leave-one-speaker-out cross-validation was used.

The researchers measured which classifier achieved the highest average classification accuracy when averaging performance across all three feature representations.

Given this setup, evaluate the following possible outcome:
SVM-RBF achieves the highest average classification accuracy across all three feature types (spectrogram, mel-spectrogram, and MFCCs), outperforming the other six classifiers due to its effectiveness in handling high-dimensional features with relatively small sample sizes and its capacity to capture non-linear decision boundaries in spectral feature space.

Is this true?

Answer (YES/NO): NO